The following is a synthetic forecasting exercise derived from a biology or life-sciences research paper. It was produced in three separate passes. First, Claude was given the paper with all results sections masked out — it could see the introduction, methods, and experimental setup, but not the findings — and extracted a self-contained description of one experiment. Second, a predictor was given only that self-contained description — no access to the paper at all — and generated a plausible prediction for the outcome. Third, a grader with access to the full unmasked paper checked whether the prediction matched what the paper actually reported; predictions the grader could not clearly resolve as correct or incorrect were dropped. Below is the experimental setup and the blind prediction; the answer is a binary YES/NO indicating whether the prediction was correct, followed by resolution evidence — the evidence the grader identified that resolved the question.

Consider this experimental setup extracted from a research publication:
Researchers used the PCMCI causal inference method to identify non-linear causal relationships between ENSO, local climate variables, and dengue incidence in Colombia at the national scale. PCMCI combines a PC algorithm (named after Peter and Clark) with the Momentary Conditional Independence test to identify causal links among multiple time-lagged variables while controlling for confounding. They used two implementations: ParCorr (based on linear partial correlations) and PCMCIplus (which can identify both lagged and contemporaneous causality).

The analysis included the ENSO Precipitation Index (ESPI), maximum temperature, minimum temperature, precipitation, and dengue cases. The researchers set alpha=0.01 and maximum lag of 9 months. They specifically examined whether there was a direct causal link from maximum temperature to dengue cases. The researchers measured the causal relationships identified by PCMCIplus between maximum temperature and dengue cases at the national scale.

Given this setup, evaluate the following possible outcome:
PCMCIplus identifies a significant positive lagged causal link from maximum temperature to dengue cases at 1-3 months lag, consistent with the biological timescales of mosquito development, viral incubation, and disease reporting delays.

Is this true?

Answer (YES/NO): NO